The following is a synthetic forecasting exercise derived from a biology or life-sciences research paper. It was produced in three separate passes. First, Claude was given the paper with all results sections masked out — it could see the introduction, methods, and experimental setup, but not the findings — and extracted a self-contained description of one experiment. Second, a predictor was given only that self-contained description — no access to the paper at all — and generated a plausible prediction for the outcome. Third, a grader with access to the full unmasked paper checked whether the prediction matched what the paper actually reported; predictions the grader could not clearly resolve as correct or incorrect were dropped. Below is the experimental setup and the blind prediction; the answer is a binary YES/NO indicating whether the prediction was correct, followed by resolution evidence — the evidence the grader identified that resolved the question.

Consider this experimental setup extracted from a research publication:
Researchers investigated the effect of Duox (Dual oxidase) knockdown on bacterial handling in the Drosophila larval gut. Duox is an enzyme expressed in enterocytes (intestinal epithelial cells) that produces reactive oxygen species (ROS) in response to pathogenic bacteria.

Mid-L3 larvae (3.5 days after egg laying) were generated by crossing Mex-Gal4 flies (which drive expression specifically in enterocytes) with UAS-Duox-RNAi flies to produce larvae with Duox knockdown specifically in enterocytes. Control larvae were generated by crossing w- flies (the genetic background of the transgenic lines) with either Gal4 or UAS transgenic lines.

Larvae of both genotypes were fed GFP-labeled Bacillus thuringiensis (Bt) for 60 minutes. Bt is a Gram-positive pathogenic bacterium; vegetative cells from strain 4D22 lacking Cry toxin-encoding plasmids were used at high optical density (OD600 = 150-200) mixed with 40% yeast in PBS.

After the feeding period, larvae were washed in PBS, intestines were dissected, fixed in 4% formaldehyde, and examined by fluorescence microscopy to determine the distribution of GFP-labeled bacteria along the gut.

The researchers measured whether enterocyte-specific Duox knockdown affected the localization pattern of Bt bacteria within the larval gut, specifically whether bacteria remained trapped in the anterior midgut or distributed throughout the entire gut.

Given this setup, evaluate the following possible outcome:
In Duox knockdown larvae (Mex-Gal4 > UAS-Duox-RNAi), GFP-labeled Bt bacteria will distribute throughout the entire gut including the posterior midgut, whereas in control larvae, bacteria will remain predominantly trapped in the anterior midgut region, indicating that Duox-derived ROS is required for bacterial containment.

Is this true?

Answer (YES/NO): YES